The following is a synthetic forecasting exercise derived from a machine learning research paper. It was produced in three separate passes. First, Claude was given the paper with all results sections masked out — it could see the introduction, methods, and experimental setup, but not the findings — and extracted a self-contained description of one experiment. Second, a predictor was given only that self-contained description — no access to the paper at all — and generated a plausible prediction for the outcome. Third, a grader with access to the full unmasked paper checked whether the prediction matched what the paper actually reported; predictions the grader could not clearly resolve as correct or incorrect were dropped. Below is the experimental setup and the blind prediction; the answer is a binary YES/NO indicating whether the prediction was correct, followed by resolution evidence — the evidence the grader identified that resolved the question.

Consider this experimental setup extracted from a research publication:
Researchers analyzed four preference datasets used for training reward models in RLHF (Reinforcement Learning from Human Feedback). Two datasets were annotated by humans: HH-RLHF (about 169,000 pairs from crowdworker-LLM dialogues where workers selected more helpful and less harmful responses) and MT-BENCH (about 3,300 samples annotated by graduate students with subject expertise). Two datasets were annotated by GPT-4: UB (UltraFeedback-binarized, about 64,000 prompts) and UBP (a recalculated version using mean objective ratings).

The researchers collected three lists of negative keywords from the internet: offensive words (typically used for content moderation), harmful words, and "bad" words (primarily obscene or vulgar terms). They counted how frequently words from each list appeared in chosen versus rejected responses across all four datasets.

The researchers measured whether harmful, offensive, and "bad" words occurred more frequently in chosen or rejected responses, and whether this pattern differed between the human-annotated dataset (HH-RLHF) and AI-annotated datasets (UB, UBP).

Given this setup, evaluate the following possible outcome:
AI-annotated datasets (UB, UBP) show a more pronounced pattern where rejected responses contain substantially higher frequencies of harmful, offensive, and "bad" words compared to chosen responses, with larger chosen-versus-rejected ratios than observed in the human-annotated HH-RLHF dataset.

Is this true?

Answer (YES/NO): NO